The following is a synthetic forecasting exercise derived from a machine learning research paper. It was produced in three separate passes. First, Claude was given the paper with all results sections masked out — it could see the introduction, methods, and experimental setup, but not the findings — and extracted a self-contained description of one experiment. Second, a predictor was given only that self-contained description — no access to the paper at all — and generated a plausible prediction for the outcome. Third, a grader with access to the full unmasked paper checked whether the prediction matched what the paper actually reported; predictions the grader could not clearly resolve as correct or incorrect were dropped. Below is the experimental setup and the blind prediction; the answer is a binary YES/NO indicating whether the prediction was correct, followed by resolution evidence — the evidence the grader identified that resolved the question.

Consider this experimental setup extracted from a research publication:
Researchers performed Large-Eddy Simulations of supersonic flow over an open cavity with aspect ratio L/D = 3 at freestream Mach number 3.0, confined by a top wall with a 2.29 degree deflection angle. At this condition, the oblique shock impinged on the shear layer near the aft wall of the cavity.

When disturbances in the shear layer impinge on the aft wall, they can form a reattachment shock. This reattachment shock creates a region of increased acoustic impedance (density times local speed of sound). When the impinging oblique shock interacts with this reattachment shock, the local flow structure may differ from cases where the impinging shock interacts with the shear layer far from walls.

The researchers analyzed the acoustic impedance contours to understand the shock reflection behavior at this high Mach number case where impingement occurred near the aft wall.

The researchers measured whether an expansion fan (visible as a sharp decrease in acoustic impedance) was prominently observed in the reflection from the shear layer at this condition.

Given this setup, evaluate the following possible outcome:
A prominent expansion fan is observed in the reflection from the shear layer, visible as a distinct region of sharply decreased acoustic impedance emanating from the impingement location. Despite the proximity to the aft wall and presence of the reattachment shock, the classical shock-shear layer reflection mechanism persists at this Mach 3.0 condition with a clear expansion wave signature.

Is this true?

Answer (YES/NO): NO